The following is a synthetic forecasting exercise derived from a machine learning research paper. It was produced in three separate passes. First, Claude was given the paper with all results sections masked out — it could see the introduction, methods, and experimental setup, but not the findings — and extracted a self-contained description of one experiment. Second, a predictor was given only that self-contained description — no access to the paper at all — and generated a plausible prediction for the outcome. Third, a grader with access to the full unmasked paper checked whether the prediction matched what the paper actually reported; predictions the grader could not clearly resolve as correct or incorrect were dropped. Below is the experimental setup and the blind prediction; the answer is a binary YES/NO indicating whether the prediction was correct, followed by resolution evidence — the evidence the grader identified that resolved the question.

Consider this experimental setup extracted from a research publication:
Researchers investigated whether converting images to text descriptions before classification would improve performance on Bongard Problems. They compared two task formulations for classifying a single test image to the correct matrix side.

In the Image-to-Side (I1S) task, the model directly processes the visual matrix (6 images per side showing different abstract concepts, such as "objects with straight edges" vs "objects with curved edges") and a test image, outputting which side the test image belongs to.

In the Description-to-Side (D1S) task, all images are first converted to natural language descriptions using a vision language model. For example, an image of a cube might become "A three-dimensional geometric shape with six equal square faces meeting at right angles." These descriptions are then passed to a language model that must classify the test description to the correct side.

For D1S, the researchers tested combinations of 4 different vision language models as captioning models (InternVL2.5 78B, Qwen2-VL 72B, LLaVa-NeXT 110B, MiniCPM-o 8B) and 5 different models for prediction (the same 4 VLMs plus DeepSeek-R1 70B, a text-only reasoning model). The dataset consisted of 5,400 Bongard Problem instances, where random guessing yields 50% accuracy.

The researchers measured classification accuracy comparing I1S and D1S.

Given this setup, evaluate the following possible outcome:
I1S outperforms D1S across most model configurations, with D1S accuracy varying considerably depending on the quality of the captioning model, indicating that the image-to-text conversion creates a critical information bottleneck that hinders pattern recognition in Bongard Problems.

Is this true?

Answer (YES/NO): NO